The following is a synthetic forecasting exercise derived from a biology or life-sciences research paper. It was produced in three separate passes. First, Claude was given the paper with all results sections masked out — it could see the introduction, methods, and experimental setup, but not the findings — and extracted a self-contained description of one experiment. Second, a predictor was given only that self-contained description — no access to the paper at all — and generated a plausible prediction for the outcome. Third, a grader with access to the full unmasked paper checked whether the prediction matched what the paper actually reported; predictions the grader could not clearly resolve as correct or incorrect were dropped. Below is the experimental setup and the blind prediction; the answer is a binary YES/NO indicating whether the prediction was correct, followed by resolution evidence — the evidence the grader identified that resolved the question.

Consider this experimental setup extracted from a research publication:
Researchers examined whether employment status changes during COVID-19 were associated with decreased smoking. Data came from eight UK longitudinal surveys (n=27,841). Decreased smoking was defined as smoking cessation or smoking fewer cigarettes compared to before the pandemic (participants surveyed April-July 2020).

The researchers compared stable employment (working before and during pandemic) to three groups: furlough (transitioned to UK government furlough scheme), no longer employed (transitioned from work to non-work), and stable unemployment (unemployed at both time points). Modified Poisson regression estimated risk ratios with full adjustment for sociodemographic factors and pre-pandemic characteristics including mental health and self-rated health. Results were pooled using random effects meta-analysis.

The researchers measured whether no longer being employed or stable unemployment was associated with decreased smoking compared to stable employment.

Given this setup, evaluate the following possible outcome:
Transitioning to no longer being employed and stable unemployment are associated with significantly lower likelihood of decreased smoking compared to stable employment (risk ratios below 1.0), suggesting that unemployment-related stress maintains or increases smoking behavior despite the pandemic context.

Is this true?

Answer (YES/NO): NO